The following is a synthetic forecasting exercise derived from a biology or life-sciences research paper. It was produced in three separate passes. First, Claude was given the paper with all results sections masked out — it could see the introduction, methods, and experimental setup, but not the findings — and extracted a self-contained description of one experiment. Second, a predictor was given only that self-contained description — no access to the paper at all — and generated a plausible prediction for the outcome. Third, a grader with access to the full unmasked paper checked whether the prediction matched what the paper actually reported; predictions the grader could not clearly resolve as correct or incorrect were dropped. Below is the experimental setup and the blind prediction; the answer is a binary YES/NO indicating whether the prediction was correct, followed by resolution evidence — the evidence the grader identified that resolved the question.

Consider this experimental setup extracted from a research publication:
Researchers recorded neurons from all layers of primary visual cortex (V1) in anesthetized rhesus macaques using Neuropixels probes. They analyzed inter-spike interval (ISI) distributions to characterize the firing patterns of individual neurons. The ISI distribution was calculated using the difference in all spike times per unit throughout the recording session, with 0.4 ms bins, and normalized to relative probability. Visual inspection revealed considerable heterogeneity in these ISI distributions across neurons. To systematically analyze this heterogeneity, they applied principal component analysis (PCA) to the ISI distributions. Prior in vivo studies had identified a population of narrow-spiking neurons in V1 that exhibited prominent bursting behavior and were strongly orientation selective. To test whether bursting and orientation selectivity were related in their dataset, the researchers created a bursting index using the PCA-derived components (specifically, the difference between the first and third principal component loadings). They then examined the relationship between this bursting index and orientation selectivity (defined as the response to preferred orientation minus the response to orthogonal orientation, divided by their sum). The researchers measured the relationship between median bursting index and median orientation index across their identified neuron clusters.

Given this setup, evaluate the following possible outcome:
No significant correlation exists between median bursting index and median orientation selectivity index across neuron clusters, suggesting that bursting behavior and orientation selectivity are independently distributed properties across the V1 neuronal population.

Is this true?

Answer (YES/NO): NO